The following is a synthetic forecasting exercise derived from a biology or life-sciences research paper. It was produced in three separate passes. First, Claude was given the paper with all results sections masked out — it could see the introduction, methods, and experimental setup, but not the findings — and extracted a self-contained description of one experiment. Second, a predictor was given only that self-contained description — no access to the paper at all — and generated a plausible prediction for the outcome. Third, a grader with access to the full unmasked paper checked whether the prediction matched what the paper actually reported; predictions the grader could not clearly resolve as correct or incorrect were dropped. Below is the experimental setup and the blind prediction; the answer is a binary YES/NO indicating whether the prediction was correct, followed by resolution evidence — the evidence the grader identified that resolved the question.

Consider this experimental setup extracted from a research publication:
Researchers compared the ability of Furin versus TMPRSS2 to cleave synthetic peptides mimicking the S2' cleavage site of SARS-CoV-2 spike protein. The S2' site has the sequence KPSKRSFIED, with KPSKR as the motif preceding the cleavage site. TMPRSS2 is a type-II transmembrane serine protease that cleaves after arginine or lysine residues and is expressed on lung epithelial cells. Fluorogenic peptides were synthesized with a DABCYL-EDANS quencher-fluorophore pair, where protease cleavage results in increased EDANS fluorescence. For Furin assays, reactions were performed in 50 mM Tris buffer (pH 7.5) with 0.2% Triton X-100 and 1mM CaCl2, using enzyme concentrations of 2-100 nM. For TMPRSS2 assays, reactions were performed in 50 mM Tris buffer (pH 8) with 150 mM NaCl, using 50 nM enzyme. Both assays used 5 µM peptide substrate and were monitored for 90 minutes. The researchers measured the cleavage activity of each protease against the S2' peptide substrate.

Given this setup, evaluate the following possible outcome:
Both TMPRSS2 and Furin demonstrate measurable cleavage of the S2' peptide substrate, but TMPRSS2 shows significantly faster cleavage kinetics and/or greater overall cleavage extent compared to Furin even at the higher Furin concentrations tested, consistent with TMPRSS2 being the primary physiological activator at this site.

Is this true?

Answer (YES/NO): NO